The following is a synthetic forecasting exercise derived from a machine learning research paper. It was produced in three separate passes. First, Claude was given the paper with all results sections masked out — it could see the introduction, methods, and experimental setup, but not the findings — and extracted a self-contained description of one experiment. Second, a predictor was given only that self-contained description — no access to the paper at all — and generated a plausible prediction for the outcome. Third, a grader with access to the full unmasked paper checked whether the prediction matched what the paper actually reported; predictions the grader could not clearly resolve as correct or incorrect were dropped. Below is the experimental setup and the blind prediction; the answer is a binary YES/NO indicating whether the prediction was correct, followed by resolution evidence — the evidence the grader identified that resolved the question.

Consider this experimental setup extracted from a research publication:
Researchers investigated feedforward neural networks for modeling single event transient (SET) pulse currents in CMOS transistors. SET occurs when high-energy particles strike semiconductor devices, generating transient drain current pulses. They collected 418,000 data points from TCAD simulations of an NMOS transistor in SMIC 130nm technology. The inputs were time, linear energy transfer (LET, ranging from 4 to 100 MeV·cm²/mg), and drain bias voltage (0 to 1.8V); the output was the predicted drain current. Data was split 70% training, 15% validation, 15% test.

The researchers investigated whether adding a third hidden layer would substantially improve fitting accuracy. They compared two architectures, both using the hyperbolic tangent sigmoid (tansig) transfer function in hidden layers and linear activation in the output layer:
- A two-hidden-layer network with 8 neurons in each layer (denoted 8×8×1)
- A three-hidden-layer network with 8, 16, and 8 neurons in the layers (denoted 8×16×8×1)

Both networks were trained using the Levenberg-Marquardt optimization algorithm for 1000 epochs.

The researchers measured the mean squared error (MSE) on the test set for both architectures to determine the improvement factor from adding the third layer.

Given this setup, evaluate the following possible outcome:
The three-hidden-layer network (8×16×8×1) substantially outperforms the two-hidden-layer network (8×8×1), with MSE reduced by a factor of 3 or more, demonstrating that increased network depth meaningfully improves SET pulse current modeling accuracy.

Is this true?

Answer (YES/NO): YES